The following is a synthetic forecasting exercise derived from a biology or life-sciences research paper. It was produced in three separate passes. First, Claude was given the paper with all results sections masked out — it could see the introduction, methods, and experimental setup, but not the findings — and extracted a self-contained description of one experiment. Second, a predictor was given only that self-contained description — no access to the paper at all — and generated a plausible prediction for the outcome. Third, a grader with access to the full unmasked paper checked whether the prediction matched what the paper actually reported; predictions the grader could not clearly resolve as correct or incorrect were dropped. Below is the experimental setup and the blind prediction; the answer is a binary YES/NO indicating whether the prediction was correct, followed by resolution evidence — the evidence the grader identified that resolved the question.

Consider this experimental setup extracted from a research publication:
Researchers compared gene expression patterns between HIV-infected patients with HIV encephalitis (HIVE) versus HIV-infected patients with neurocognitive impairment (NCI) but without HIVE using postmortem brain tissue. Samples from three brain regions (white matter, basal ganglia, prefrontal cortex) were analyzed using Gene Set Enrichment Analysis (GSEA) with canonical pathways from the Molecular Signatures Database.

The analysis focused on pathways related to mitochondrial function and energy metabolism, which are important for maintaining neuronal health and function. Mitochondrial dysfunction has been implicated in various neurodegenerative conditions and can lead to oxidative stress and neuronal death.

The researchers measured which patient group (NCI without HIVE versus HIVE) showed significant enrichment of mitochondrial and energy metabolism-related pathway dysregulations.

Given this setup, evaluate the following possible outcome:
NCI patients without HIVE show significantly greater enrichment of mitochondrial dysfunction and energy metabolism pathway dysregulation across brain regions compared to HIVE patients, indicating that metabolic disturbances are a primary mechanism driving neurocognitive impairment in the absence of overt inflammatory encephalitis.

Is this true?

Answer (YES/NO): NO